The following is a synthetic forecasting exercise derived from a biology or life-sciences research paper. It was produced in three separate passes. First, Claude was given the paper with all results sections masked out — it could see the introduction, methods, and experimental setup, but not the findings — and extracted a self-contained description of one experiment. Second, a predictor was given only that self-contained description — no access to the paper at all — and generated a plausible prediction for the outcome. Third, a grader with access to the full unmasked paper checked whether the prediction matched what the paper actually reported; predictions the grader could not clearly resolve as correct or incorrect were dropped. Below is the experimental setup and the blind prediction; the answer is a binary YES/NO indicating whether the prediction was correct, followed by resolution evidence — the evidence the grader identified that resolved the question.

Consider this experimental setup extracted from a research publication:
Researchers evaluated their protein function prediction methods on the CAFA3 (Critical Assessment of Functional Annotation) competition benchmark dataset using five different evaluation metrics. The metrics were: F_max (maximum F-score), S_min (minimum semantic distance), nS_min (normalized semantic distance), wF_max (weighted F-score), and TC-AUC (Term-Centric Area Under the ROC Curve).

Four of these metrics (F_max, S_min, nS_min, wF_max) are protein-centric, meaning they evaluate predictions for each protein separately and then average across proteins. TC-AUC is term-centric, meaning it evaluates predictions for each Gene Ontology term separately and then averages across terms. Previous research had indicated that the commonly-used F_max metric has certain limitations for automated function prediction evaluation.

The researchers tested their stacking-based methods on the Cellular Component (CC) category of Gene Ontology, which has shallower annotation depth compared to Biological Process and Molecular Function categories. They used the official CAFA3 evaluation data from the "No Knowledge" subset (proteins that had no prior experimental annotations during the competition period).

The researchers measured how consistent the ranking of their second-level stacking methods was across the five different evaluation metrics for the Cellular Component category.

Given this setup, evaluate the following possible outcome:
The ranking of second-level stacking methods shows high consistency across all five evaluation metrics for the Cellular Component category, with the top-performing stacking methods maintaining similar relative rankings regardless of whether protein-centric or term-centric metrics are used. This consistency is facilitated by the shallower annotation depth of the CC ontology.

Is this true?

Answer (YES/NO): NO